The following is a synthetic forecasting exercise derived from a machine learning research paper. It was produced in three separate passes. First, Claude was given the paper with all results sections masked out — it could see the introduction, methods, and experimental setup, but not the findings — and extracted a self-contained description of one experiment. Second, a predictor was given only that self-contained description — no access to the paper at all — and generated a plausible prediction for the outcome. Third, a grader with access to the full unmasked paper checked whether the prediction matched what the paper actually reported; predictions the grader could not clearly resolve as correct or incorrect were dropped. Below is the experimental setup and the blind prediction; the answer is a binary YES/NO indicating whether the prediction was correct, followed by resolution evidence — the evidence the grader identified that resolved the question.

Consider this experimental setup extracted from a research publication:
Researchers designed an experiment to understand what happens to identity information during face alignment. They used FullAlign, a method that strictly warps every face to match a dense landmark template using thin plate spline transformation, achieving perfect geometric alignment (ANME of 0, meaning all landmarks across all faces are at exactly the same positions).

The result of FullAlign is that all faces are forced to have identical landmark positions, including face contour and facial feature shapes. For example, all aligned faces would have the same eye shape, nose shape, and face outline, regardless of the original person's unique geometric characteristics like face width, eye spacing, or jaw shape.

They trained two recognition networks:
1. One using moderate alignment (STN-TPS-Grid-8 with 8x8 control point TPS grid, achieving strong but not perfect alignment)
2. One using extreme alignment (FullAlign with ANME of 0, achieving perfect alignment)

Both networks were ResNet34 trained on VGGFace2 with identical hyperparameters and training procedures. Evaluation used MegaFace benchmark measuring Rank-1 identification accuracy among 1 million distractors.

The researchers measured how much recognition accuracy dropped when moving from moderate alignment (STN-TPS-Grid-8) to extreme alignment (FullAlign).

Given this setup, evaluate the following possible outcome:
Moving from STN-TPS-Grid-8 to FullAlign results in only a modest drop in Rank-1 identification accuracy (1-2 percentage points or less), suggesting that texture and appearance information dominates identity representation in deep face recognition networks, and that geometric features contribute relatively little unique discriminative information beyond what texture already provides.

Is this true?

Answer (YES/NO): NO